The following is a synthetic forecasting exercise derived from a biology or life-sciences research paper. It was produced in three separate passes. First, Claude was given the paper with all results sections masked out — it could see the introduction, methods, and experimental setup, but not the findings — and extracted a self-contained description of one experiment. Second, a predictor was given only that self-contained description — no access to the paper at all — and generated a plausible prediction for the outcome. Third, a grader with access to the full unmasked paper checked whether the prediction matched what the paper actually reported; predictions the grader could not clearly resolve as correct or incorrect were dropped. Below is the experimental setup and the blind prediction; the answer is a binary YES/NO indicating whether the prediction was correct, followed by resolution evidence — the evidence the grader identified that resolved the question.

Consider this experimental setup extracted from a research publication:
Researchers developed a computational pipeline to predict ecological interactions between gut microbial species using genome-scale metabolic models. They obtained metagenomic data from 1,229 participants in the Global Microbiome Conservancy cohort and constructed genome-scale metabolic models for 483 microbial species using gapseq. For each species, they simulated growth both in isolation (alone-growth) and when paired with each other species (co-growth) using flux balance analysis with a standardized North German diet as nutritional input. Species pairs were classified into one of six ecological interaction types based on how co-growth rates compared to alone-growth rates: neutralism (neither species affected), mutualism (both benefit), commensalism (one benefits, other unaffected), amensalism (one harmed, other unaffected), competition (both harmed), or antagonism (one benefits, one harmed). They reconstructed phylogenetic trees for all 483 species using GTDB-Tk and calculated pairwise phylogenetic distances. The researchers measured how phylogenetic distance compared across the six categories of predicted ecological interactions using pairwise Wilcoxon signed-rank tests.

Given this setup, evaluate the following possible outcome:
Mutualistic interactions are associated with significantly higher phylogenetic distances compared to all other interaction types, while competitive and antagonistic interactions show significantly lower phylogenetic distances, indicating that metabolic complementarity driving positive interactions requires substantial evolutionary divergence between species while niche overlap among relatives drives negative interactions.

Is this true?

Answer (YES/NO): NO